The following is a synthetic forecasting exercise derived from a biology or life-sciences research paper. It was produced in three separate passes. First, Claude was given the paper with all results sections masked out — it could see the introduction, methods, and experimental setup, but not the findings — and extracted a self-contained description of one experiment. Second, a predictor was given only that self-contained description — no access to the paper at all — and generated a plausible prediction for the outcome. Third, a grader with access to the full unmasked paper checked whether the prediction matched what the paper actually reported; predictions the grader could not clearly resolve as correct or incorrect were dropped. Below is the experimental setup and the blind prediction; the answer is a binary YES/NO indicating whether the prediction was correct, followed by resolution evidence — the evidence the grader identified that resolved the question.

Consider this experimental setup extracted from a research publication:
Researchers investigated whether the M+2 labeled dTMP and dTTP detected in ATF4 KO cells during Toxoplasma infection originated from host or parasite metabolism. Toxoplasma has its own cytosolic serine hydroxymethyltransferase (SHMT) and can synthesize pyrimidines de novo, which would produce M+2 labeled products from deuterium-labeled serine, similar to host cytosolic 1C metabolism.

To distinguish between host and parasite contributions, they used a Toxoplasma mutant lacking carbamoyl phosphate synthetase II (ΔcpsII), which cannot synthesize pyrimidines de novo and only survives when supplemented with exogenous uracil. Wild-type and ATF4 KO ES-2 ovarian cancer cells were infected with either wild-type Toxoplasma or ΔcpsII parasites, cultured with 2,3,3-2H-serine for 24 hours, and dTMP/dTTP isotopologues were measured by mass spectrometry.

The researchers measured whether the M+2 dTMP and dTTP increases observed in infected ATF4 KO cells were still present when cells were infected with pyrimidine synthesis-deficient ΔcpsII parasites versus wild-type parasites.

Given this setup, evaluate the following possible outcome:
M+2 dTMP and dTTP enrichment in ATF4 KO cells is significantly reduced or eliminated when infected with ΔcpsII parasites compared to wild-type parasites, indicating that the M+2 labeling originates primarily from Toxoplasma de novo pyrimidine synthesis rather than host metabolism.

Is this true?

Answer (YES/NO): YES